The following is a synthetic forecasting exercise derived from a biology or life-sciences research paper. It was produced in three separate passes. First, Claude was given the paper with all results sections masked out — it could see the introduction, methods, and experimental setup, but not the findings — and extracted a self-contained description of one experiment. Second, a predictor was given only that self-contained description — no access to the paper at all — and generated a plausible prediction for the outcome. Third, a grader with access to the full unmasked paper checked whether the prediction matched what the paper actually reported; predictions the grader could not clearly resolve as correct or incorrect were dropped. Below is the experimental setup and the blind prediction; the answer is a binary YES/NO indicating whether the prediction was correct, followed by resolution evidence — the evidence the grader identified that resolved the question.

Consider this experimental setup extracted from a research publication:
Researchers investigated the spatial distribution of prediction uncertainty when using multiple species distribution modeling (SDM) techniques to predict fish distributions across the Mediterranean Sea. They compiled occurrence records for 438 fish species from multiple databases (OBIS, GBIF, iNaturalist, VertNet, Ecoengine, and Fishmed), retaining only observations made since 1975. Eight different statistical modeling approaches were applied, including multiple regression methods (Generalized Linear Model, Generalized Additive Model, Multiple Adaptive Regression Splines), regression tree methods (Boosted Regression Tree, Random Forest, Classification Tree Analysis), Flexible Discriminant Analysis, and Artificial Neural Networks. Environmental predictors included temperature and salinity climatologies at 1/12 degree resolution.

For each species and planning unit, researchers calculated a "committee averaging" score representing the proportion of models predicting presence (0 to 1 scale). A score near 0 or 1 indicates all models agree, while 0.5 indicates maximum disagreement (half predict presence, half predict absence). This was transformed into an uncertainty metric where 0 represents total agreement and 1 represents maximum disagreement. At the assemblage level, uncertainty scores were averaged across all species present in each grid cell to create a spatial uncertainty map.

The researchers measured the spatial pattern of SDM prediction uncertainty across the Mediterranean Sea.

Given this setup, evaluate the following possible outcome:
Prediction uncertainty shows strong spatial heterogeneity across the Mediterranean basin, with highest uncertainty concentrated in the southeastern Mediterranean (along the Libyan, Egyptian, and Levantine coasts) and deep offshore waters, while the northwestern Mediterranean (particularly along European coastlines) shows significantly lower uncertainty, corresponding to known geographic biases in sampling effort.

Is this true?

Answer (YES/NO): NO